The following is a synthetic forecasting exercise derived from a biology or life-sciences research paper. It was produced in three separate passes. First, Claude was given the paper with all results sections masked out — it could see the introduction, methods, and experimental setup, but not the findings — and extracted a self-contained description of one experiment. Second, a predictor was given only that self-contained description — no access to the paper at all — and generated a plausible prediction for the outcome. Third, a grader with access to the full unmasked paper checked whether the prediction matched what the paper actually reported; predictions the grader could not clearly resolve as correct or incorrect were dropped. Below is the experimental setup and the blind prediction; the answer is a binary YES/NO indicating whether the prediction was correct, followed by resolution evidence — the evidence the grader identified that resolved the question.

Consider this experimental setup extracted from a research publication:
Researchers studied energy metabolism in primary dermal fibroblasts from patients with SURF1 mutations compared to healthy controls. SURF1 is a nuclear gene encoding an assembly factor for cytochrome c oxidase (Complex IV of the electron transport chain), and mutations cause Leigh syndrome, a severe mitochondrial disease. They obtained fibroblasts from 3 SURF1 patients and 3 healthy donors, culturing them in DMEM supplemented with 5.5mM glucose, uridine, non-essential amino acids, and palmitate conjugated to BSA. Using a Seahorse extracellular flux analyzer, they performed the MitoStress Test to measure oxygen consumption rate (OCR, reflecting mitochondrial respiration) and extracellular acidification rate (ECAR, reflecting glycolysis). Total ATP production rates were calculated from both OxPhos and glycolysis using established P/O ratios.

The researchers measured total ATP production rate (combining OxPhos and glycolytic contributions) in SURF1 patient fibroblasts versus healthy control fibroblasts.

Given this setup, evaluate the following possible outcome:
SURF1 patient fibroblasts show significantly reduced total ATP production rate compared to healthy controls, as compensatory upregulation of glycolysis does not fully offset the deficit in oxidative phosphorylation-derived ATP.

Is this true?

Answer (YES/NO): NO